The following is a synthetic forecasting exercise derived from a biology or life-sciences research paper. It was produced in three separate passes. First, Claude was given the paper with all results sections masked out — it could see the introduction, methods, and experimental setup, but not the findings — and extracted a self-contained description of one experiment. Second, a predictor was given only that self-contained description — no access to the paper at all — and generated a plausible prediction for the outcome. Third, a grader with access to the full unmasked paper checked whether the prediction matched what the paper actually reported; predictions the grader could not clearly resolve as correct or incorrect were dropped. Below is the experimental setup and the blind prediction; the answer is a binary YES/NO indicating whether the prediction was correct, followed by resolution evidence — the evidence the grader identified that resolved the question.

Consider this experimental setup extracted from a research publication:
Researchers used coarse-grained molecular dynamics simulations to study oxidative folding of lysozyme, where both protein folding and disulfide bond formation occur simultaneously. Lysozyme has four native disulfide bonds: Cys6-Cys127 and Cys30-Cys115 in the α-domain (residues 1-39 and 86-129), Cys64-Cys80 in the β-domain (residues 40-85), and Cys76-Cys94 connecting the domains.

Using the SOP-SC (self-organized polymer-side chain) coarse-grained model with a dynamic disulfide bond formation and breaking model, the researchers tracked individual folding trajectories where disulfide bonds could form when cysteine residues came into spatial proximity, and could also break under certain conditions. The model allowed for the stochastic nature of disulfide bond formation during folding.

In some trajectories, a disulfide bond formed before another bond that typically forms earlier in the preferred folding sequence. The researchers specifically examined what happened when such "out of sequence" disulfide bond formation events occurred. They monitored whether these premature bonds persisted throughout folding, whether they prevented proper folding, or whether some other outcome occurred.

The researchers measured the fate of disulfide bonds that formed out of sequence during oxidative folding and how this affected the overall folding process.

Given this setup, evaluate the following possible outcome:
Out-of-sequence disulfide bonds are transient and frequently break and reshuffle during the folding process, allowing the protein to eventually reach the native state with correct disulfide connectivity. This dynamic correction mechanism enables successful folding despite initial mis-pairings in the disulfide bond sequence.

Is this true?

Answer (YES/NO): YES